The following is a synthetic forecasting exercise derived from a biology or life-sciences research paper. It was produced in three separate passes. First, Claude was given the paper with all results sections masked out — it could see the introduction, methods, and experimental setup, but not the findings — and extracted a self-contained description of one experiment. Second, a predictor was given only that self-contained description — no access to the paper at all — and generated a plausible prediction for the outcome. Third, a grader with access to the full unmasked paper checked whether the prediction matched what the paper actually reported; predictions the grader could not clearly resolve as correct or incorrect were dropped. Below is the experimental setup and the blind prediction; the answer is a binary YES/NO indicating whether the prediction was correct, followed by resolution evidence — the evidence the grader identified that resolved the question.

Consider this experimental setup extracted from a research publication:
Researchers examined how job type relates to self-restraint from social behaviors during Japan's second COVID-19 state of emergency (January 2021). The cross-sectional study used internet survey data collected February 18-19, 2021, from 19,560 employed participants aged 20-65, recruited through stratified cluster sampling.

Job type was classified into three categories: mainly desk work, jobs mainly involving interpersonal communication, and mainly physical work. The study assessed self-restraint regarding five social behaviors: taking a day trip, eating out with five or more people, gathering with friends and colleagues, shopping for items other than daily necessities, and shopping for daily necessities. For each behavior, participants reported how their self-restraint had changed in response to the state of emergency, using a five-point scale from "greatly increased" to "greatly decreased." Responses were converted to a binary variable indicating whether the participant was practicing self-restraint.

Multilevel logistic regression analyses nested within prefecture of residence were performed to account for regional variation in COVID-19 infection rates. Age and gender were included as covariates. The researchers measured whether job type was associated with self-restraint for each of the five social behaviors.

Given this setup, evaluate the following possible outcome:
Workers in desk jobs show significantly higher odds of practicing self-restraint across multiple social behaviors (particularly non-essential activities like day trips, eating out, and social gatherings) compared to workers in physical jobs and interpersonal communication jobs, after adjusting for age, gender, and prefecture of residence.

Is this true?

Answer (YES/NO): NO